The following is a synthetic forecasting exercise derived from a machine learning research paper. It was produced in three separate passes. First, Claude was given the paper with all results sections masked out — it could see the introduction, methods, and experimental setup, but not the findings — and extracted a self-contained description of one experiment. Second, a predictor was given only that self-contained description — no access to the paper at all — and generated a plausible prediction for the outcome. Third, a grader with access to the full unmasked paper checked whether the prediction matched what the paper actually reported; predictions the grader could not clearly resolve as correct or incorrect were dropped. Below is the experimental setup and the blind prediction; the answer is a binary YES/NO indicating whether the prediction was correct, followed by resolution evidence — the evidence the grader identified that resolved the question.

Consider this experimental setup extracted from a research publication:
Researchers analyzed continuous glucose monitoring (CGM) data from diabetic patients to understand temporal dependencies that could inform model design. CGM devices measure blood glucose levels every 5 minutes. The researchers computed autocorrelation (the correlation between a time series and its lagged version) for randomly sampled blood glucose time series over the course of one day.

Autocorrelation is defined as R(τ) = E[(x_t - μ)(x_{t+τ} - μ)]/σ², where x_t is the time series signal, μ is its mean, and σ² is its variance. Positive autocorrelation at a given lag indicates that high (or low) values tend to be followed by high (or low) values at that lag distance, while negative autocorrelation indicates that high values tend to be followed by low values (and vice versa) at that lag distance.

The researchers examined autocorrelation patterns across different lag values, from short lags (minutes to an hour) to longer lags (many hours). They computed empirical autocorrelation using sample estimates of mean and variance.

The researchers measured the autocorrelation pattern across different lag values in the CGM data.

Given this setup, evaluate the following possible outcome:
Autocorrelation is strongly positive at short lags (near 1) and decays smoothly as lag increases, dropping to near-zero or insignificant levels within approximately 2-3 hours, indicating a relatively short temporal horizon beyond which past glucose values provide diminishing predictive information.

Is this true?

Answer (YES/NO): NO